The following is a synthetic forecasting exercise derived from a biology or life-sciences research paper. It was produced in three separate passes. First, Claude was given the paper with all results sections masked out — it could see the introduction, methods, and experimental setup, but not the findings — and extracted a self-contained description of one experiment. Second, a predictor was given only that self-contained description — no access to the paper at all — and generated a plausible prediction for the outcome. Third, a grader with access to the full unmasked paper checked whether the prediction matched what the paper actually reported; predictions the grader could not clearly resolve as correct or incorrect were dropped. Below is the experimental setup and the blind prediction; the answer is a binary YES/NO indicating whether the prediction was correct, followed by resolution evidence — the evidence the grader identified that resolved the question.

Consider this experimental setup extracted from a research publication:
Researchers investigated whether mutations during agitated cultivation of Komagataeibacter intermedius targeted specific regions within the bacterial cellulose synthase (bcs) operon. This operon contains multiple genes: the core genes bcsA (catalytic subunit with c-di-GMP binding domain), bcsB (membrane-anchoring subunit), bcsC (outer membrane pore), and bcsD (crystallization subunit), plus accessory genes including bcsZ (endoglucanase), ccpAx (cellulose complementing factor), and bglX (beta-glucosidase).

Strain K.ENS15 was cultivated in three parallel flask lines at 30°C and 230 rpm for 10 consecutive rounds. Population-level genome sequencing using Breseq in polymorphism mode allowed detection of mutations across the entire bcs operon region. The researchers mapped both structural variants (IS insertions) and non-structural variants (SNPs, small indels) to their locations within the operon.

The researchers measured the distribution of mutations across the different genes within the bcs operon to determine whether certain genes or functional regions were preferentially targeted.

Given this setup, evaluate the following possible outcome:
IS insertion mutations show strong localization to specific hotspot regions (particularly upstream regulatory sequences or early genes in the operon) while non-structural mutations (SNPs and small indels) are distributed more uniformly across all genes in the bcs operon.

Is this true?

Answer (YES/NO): NO